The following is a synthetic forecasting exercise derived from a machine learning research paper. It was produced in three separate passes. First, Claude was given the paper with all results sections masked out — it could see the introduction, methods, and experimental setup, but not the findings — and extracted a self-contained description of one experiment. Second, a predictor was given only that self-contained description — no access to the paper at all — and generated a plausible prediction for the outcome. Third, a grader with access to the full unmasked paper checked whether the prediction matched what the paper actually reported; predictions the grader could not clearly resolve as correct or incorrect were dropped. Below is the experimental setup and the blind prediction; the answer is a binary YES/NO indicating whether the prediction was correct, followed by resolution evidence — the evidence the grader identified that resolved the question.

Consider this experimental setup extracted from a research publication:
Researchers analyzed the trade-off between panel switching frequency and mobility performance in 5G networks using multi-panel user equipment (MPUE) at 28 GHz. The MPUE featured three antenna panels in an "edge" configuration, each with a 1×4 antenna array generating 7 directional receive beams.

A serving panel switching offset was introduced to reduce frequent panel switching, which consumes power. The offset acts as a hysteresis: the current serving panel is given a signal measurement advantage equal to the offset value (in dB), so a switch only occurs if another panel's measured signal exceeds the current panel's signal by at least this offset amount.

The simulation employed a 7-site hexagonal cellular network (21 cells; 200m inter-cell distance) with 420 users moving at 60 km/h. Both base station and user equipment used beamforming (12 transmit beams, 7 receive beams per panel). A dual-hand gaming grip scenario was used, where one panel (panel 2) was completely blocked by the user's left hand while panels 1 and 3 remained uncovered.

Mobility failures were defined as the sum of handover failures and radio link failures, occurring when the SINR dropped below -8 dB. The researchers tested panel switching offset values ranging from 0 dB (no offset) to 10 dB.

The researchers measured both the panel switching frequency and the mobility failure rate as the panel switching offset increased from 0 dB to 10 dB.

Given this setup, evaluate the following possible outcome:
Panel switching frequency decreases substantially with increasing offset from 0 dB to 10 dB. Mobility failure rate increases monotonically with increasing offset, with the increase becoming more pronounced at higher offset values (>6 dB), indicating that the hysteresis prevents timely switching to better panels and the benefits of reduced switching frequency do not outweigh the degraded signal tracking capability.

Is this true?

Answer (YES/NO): NO